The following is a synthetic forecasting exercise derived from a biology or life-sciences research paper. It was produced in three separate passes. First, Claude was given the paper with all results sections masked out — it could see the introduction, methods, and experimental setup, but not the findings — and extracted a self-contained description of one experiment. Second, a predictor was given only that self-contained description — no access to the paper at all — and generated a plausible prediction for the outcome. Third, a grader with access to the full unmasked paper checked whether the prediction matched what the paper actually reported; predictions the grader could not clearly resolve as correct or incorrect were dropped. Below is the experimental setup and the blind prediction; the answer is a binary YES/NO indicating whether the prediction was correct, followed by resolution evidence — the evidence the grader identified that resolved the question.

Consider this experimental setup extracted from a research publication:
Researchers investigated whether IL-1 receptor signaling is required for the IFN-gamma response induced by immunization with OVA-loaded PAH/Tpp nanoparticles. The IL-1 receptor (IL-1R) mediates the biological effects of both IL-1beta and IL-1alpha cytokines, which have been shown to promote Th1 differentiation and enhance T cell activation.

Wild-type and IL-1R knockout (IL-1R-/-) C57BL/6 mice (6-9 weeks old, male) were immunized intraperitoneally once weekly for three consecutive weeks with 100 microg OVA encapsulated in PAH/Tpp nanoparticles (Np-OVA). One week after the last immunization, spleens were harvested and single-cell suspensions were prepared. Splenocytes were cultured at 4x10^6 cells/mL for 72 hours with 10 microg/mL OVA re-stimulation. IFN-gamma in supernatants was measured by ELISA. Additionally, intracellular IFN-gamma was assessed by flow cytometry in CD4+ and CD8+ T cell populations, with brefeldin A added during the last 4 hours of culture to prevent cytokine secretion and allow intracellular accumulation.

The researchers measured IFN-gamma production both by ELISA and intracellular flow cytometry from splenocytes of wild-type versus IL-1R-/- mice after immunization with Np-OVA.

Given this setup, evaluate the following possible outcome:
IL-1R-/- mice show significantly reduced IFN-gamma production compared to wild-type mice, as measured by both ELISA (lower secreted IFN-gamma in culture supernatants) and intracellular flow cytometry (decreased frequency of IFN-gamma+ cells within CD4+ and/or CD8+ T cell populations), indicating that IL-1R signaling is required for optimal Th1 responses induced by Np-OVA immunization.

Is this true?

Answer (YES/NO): NO